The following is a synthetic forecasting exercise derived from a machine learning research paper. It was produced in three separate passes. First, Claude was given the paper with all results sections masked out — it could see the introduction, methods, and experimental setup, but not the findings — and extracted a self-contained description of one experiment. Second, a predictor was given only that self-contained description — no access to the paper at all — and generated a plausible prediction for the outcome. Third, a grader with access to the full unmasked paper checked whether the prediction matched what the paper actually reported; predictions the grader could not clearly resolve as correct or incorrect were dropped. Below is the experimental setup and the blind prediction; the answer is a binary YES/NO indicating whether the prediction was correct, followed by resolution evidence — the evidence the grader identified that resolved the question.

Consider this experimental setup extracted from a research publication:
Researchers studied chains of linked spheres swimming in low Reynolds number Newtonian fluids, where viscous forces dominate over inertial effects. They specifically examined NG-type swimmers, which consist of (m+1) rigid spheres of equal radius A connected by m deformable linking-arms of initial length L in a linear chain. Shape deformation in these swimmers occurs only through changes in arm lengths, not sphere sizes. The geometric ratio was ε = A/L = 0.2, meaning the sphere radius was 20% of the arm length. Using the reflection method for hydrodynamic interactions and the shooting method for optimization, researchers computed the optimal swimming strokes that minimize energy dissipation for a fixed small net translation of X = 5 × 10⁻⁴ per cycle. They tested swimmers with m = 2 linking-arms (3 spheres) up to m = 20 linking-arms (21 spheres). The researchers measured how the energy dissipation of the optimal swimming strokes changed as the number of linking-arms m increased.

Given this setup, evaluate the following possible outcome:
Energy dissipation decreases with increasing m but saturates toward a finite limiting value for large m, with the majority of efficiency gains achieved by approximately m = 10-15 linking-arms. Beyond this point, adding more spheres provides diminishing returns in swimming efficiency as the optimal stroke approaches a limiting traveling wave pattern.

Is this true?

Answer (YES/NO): NO